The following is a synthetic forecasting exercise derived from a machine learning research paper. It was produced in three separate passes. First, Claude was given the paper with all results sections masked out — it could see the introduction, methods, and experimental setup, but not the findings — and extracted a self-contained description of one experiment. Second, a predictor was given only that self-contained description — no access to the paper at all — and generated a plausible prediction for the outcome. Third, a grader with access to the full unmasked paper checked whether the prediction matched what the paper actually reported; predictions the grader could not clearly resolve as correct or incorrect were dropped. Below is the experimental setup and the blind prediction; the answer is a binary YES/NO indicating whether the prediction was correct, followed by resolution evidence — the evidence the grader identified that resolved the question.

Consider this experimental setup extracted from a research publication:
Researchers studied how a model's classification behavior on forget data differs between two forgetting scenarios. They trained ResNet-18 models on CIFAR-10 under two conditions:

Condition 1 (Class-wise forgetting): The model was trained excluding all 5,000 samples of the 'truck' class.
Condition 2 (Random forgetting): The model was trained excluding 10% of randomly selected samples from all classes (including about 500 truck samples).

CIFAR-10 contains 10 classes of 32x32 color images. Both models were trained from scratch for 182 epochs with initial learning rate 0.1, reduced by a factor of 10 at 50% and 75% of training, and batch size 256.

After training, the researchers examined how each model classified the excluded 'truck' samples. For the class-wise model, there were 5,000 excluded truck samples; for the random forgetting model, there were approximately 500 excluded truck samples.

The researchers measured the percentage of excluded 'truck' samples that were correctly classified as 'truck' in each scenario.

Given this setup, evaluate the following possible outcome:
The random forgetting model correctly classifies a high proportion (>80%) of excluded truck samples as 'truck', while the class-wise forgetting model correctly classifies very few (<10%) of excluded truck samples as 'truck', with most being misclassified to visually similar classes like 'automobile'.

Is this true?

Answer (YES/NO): YES